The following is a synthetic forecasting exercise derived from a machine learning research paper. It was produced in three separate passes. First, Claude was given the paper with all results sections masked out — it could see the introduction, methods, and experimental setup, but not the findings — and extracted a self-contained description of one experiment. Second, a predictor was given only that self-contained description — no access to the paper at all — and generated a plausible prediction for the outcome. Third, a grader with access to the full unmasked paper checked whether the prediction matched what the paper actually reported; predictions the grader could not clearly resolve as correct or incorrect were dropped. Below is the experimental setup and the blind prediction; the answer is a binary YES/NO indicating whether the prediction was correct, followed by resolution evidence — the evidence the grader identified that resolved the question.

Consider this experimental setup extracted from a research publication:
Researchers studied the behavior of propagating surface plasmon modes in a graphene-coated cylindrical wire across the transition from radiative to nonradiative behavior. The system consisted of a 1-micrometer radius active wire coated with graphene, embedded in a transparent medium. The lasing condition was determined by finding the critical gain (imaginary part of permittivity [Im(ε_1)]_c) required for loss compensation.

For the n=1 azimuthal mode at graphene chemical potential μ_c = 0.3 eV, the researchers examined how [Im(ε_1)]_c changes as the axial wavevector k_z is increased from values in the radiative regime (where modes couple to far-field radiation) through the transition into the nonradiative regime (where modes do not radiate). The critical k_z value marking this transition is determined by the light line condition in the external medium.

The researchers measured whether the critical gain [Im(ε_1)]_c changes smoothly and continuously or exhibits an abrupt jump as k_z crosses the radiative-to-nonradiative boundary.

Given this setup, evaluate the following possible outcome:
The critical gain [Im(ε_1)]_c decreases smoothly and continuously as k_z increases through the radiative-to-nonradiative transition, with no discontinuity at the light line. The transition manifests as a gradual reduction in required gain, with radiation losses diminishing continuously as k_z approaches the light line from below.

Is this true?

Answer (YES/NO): NO